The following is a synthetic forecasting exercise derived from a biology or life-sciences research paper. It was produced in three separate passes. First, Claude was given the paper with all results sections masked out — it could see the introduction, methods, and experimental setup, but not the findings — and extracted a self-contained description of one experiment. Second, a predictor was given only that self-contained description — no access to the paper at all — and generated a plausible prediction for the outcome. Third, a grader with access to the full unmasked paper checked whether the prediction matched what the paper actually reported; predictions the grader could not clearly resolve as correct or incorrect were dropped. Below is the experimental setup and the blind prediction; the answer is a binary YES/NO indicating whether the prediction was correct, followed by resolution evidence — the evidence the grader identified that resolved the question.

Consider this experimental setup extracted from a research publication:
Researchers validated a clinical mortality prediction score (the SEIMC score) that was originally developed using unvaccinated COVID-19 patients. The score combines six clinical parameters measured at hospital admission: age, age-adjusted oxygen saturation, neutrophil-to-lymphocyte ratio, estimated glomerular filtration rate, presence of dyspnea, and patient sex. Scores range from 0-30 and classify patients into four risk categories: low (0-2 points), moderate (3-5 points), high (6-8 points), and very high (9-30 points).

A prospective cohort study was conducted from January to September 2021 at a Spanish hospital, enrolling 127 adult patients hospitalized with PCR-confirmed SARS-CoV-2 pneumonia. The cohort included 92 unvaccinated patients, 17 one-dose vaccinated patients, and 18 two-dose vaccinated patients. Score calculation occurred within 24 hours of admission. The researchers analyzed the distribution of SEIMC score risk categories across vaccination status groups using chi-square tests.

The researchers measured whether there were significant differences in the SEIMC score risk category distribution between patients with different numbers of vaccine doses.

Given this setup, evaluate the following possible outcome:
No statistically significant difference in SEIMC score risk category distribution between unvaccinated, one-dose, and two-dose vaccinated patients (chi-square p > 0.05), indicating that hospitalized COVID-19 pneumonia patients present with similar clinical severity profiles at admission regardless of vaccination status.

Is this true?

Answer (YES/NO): NO